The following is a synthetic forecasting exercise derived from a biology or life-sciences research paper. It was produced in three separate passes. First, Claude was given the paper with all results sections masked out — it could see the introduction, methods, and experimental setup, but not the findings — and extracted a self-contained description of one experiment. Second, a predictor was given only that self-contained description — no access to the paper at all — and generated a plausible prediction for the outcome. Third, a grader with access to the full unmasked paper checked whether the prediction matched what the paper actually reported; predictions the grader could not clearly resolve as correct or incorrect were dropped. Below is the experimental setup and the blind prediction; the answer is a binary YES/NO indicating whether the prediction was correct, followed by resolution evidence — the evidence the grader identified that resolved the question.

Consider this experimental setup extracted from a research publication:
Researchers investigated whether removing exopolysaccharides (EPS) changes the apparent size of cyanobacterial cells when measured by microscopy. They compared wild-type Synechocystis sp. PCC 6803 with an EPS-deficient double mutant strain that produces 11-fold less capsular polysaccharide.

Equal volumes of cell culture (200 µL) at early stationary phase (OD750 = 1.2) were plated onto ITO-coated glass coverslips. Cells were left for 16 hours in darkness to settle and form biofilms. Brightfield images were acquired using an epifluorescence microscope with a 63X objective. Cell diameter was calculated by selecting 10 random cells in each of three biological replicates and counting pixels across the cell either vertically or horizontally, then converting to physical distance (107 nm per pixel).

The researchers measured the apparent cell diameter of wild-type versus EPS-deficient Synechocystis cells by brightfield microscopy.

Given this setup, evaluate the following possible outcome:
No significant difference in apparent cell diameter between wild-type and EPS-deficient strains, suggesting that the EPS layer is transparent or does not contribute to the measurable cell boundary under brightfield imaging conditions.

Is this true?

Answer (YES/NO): NO